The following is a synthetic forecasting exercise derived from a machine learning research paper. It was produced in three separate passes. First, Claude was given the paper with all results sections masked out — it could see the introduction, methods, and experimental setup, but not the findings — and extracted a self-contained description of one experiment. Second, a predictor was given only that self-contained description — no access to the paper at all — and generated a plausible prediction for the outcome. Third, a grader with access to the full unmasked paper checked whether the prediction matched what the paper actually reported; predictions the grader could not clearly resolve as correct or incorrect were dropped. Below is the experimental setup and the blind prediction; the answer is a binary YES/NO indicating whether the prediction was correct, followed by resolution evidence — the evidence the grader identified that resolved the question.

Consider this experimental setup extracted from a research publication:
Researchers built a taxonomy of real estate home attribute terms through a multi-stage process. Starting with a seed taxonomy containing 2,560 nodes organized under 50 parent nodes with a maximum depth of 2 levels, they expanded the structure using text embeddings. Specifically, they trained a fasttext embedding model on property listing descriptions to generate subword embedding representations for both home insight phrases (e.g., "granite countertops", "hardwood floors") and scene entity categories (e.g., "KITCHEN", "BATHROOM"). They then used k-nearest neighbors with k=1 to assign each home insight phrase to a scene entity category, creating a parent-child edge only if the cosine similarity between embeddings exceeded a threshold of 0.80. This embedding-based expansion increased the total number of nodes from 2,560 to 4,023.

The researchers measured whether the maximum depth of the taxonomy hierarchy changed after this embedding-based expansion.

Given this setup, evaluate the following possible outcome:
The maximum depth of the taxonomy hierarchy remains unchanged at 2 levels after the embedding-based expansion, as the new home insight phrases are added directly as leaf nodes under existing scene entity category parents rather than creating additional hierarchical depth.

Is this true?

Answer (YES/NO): YES